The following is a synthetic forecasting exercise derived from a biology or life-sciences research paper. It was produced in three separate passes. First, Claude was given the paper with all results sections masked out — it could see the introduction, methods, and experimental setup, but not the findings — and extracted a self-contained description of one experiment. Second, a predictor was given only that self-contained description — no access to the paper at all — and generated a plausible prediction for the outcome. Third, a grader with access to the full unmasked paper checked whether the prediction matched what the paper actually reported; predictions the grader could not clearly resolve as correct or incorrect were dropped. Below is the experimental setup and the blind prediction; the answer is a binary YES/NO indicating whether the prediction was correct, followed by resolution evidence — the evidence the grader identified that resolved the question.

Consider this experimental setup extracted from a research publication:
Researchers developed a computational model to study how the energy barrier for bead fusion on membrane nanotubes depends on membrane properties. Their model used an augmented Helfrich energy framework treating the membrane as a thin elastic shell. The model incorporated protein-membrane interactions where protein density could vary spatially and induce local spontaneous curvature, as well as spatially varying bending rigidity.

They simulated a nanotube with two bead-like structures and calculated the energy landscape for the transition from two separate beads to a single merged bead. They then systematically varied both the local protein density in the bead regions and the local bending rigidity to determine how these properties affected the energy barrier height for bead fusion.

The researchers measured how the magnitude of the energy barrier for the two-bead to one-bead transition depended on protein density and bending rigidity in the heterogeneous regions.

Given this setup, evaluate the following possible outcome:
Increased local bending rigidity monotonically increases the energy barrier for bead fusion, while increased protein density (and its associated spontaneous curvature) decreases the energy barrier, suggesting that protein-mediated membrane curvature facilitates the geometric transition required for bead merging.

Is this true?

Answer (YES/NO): NO